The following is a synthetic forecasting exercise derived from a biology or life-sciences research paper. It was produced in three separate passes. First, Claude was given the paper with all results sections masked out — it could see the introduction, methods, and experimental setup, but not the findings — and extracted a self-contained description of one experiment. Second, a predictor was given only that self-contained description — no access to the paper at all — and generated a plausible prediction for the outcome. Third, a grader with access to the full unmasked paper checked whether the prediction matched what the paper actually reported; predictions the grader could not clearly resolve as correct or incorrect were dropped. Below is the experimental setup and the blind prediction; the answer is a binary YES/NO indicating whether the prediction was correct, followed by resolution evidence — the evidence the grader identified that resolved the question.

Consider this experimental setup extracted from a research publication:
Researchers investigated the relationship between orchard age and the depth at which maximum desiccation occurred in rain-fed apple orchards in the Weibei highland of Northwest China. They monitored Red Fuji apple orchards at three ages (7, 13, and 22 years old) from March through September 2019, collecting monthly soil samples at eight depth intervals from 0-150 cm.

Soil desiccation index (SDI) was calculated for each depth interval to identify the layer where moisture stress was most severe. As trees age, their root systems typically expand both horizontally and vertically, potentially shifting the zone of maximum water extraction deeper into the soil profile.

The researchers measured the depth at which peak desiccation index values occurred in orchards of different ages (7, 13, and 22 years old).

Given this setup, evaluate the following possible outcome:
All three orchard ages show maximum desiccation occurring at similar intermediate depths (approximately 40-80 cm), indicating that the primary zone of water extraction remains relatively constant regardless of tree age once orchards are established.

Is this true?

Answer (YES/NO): NO